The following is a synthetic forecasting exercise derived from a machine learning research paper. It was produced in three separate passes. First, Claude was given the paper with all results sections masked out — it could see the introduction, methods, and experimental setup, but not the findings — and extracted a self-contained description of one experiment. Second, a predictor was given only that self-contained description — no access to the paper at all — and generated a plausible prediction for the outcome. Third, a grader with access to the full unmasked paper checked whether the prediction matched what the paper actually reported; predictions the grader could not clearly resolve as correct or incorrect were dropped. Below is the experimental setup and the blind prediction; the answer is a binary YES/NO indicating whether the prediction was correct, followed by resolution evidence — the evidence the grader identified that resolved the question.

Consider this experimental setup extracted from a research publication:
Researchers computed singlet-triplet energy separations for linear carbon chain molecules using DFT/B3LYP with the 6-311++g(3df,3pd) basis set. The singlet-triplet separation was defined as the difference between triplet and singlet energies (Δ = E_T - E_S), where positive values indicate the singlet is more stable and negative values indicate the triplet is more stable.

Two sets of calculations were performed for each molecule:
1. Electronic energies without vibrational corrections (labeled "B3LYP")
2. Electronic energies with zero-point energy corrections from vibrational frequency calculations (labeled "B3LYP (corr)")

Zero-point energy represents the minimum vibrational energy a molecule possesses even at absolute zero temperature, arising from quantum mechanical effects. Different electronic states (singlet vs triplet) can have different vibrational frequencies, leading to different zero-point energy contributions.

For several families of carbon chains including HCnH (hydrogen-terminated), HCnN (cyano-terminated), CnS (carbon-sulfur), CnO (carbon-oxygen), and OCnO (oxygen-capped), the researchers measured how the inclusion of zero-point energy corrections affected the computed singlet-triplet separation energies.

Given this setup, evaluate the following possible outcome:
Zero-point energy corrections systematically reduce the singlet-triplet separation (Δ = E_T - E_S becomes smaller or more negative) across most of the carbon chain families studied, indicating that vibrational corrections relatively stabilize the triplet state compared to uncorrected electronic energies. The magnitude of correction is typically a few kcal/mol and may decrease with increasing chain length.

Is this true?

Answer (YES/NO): NO